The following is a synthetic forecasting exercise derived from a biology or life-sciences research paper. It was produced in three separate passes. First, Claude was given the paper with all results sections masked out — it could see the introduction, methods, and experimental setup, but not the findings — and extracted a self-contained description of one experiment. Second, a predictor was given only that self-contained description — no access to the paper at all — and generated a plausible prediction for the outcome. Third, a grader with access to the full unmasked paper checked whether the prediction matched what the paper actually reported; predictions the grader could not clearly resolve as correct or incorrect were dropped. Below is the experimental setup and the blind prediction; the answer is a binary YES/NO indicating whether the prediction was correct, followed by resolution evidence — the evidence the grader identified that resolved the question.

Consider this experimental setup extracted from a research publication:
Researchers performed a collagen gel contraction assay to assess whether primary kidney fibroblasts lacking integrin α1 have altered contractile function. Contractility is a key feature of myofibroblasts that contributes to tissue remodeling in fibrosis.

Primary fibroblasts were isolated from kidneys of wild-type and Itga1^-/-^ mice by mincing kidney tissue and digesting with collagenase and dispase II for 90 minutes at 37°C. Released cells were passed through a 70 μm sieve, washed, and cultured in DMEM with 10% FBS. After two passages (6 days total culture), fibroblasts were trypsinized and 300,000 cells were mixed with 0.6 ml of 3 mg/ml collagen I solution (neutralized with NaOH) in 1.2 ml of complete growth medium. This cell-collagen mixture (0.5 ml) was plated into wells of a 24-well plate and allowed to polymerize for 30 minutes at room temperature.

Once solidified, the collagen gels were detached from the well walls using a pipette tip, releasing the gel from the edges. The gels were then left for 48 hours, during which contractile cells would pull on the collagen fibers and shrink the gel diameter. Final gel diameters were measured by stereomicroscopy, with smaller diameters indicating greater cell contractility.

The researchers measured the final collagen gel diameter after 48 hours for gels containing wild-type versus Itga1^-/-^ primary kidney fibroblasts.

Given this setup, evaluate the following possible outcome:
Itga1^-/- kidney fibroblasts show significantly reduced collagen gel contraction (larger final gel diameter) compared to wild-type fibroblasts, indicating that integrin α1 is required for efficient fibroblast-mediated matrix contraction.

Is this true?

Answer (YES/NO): YES